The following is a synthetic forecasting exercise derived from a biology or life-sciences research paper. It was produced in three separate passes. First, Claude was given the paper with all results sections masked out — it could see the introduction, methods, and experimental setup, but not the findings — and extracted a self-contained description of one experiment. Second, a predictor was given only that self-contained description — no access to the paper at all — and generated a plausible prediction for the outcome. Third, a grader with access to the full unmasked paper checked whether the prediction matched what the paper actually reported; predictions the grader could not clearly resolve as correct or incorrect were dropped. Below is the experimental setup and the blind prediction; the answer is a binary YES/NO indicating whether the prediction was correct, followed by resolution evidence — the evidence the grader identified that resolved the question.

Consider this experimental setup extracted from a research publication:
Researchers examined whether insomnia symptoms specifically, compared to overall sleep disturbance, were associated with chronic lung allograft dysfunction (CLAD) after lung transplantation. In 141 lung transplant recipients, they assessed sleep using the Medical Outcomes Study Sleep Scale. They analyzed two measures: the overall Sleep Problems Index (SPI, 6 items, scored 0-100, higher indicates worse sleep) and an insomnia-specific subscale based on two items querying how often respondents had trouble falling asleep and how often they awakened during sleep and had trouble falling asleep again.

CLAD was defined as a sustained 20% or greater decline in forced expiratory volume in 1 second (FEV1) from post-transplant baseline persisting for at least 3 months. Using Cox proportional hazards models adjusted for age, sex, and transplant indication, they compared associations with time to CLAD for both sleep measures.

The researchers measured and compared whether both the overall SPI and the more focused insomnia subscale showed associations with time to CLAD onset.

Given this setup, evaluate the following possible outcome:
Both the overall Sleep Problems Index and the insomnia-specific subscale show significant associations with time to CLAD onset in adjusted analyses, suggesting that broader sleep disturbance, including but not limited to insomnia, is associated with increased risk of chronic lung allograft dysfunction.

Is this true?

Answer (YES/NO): YES